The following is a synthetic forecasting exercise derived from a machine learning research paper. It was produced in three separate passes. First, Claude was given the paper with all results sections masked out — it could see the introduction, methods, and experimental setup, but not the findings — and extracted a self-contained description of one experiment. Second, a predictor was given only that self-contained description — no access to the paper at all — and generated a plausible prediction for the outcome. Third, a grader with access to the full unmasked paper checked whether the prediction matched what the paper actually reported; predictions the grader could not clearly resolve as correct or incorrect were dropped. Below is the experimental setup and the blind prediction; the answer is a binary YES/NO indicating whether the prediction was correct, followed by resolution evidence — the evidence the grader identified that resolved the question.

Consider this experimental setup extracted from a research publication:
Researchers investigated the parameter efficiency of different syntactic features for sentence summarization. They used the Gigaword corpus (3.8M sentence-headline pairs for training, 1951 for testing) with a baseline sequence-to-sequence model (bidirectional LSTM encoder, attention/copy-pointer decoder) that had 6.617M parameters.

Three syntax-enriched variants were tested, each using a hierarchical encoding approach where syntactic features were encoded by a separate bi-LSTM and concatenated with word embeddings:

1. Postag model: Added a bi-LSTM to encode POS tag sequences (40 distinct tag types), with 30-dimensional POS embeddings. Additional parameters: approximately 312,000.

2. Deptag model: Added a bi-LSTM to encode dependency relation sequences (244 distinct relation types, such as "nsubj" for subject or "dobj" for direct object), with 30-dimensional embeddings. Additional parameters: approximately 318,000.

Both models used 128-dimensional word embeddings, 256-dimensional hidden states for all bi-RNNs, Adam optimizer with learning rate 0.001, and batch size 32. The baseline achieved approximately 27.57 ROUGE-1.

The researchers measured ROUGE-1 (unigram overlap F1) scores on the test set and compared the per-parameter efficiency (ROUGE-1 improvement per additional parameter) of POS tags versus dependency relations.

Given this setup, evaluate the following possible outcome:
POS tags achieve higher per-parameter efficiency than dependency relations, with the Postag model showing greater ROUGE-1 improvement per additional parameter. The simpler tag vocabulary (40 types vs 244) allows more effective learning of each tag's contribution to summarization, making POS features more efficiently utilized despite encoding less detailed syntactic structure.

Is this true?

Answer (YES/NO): YES